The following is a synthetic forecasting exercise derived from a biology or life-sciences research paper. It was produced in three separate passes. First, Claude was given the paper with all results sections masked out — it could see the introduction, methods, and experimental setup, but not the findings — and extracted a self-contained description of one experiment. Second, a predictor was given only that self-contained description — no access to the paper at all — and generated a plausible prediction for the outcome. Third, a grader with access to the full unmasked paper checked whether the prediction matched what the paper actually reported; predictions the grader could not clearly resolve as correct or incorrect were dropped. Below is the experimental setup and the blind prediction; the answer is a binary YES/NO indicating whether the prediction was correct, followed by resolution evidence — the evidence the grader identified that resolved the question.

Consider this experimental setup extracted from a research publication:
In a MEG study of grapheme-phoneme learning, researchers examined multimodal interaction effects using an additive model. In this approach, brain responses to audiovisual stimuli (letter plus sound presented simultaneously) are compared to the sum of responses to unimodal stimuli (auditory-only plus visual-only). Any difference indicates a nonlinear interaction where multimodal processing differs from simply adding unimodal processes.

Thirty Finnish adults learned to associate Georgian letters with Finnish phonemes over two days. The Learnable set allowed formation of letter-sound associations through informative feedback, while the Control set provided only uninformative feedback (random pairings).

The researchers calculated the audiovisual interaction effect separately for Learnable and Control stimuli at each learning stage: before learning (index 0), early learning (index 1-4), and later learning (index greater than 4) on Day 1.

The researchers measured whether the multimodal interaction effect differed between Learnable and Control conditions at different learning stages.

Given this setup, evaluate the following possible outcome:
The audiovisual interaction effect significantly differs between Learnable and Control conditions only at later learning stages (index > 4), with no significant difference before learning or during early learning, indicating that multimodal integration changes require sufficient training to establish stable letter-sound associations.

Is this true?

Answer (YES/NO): NO